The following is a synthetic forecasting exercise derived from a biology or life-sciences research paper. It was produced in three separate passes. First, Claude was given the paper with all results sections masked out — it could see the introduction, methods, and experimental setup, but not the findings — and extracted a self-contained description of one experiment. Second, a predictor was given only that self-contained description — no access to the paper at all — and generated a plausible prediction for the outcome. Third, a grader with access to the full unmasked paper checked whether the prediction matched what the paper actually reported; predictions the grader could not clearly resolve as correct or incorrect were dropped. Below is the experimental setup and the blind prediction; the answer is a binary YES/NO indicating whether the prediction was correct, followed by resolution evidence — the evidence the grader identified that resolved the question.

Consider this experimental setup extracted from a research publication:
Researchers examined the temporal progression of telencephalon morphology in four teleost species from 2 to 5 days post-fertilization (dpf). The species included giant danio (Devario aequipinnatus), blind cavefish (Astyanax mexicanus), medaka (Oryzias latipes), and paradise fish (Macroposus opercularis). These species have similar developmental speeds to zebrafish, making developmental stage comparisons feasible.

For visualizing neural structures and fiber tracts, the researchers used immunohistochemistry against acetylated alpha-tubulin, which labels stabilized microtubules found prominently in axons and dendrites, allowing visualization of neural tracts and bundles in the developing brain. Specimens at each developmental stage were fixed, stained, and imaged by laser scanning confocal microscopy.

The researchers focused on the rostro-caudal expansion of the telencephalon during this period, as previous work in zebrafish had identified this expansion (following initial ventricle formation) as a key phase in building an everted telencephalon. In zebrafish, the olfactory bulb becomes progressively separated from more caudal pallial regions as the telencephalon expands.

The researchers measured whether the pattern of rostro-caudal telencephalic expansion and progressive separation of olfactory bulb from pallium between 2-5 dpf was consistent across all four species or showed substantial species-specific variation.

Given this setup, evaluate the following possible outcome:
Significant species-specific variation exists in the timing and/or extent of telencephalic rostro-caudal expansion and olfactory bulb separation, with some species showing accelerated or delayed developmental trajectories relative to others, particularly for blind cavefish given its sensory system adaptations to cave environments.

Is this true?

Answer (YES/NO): NO